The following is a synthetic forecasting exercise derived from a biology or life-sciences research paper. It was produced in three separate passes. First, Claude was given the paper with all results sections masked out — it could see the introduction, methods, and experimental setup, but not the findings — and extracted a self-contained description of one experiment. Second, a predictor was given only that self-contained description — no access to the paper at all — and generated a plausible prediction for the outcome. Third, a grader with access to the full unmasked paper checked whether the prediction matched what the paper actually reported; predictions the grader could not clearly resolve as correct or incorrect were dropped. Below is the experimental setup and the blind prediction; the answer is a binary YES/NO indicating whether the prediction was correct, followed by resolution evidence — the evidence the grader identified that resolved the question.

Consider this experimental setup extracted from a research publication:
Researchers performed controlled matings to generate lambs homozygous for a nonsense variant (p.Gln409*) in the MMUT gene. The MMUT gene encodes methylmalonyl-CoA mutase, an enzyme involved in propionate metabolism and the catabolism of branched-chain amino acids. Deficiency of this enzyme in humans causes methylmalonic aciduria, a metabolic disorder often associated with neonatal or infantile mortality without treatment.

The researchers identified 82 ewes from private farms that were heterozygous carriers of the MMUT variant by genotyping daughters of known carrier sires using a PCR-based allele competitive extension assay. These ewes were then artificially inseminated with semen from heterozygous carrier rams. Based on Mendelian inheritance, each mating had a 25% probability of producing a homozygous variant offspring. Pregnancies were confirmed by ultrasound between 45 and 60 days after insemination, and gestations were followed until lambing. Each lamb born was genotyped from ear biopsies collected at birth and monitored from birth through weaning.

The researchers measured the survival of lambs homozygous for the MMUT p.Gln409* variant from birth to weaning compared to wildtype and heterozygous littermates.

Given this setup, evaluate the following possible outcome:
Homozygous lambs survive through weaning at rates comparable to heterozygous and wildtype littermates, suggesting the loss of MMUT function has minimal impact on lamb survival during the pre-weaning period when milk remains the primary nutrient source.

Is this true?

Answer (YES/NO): NO